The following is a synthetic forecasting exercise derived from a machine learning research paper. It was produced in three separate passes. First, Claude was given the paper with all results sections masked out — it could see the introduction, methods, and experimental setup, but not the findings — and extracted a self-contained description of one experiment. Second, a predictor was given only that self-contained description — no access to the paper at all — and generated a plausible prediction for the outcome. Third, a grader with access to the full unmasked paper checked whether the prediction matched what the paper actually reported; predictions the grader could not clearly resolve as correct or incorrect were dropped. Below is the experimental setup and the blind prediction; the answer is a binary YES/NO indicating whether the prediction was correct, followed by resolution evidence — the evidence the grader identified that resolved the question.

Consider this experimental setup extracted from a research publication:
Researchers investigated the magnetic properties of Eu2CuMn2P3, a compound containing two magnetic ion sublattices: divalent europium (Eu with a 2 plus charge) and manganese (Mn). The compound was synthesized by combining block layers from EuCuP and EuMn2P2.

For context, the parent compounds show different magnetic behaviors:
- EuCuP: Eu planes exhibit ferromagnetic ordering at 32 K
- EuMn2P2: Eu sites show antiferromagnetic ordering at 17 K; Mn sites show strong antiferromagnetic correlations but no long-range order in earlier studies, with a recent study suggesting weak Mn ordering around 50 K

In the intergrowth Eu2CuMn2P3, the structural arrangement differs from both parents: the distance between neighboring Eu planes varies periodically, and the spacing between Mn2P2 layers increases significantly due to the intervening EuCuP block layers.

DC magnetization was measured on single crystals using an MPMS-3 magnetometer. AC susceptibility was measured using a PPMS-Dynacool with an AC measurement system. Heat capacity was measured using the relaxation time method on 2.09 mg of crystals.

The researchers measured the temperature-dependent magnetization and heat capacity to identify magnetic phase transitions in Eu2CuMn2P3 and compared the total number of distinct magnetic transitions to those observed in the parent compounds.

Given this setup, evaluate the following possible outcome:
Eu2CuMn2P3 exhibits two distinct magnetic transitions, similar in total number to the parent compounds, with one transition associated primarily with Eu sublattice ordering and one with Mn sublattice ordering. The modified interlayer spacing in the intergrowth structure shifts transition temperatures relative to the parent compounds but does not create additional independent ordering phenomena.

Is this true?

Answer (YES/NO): NO